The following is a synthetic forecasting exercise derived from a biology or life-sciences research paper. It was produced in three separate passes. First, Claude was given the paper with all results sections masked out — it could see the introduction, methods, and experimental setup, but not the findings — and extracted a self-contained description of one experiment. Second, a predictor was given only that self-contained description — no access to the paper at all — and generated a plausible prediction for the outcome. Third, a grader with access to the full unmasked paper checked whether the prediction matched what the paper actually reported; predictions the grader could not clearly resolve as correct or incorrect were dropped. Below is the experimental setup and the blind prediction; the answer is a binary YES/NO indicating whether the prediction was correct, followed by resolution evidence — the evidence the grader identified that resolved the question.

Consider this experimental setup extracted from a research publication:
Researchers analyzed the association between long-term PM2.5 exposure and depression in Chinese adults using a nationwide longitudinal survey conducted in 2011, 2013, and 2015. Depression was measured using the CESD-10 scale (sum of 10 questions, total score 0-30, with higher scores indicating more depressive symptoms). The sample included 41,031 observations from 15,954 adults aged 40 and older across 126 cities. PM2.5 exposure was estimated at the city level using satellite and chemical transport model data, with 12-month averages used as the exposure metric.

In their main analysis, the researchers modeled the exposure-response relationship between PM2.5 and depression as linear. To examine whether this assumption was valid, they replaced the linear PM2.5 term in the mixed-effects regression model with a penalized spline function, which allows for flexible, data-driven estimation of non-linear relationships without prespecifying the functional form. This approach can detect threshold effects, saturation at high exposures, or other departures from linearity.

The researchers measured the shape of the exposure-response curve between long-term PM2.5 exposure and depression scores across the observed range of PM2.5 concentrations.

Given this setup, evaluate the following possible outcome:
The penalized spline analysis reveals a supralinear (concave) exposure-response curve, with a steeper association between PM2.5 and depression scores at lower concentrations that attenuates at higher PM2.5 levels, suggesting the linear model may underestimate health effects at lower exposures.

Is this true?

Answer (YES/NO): NO